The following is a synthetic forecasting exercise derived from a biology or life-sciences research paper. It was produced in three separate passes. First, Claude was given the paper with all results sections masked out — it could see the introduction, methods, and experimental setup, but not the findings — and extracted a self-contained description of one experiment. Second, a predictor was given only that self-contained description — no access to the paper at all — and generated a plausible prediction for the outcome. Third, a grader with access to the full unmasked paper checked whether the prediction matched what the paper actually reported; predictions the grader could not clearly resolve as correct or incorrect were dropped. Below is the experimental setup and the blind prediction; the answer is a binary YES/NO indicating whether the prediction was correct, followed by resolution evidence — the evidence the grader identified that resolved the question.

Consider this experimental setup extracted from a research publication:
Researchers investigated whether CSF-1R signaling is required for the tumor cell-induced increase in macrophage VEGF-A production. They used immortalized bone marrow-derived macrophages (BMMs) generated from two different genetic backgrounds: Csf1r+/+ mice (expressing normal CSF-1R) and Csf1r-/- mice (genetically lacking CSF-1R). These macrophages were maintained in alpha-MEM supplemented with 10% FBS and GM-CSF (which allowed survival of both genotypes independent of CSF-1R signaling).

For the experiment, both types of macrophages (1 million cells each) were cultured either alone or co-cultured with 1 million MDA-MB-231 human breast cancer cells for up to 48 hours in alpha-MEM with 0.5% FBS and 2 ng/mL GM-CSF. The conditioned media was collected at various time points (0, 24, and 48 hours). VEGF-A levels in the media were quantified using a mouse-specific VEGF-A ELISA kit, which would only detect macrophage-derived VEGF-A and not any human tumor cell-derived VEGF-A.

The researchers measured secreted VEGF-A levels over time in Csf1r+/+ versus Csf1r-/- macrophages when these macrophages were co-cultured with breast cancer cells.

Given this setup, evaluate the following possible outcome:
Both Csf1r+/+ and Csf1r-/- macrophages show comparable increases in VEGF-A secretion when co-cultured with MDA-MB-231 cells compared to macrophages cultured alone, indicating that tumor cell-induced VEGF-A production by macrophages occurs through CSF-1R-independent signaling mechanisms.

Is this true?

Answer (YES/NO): NO